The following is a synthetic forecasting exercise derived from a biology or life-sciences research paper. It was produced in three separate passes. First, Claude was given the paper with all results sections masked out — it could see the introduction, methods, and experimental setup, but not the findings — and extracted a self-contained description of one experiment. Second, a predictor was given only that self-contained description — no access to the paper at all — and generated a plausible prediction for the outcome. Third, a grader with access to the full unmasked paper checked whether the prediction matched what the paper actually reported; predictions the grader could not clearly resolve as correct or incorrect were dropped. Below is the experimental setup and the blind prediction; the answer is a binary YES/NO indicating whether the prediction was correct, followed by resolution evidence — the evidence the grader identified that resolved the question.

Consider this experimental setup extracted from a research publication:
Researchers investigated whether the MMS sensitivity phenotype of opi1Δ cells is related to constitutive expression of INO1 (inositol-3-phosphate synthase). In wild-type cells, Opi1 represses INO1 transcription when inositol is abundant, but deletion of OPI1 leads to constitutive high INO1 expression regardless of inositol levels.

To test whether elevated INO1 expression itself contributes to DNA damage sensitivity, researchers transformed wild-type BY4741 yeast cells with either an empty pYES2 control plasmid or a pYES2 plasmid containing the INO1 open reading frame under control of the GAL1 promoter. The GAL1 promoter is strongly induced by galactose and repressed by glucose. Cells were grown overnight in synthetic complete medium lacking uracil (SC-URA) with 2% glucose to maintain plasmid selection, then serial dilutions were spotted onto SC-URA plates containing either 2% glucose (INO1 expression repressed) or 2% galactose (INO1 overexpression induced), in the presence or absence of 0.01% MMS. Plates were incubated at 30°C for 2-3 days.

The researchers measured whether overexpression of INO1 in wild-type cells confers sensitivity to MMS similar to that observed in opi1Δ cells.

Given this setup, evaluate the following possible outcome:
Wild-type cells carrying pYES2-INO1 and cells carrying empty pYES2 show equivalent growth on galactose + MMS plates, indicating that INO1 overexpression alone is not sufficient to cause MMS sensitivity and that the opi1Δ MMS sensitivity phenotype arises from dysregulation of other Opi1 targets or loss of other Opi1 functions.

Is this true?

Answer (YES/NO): YES